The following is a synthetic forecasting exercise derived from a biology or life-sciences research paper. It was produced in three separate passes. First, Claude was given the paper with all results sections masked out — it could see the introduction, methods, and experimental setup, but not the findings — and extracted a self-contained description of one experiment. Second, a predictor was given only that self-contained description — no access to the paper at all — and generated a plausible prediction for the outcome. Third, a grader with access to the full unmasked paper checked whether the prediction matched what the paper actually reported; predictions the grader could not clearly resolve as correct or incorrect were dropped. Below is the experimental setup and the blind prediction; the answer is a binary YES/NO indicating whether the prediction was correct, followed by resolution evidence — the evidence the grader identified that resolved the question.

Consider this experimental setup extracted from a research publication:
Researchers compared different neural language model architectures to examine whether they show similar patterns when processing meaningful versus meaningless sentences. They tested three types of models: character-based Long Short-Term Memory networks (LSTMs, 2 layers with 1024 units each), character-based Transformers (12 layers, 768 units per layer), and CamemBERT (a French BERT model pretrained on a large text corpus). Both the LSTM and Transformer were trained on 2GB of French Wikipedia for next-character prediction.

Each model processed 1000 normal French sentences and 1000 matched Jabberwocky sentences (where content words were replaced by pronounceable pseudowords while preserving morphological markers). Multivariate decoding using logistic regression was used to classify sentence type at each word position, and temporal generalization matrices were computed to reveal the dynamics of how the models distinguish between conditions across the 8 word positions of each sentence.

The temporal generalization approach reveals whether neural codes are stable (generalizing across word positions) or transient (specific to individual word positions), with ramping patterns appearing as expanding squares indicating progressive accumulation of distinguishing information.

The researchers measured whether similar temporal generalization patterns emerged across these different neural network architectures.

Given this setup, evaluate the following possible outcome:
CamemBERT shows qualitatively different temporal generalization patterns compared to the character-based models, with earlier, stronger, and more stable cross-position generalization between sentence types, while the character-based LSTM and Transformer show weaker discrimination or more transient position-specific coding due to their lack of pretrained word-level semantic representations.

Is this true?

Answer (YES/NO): NO